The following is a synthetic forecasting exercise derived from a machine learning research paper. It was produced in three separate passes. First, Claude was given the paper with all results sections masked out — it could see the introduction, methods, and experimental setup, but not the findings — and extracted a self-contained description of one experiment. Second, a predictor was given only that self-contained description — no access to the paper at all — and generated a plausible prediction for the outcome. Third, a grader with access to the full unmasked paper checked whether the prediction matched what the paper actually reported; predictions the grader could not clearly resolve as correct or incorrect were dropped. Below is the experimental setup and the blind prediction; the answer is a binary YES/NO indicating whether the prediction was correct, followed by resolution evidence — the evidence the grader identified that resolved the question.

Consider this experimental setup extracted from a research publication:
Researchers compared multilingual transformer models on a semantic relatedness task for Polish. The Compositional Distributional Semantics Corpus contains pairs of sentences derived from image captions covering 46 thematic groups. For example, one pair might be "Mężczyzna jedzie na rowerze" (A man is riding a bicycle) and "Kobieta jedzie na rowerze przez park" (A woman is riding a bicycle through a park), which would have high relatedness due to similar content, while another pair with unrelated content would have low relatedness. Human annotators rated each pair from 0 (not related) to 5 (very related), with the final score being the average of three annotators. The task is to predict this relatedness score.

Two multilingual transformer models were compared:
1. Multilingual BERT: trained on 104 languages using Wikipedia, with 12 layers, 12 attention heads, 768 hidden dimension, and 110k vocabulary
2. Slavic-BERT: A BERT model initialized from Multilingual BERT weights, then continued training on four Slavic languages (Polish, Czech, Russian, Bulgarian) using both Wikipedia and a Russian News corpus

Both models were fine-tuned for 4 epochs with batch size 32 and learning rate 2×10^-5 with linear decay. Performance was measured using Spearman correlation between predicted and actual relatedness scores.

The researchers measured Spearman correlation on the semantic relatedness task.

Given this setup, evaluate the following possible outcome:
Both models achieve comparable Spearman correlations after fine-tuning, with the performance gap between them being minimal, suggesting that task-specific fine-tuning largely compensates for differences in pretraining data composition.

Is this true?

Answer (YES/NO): YES